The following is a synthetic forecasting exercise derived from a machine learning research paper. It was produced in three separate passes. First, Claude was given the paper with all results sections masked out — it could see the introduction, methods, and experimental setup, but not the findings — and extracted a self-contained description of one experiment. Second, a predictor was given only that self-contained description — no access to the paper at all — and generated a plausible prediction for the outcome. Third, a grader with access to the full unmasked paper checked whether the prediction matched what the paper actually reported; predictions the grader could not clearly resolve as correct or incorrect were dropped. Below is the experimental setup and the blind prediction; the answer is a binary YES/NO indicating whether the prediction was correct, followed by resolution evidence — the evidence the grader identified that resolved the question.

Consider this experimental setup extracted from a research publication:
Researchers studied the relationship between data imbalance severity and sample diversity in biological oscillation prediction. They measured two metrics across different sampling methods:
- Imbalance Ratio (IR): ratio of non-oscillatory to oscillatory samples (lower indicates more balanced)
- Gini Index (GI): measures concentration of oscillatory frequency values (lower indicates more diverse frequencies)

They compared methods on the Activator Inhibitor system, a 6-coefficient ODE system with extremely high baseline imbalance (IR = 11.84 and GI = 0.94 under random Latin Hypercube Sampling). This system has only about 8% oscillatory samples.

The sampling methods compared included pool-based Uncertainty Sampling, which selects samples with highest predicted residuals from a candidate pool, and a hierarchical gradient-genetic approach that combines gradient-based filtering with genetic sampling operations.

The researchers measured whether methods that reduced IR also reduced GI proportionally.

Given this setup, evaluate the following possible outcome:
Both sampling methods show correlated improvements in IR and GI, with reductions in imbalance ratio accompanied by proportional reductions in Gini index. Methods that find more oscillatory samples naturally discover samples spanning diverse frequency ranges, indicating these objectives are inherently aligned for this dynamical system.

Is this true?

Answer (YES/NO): NO